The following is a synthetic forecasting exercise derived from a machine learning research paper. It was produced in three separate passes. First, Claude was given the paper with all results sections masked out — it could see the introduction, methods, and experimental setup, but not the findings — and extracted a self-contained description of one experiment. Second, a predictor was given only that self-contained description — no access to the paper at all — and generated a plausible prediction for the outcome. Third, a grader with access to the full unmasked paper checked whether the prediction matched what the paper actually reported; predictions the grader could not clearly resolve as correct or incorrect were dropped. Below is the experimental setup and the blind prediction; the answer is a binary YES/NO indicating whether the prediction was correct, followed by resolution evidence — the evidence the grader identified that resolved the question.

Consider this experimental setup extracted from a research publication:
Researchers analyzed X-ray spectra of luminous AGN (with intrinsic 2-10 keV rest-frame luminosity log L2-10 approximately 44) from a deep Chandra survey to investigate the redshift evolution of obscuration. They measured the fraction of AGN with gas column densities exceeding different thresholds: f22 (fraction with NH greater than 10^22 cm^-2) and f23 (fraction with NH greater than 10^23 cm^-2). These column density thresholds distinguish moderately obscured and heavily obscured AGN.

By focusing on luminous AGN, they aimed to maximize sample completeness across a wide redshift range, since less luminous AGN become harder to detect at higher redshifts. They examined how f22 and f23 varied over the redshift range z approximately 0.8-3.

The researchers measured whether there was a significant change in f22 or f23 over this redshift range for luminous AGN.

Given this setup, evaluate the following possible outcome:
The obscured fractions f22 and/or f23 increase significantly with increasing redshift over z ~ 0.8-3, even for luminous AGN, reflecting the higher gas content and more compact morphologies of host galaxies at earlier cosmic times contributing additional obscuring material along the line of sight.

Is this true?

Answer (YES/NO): NO